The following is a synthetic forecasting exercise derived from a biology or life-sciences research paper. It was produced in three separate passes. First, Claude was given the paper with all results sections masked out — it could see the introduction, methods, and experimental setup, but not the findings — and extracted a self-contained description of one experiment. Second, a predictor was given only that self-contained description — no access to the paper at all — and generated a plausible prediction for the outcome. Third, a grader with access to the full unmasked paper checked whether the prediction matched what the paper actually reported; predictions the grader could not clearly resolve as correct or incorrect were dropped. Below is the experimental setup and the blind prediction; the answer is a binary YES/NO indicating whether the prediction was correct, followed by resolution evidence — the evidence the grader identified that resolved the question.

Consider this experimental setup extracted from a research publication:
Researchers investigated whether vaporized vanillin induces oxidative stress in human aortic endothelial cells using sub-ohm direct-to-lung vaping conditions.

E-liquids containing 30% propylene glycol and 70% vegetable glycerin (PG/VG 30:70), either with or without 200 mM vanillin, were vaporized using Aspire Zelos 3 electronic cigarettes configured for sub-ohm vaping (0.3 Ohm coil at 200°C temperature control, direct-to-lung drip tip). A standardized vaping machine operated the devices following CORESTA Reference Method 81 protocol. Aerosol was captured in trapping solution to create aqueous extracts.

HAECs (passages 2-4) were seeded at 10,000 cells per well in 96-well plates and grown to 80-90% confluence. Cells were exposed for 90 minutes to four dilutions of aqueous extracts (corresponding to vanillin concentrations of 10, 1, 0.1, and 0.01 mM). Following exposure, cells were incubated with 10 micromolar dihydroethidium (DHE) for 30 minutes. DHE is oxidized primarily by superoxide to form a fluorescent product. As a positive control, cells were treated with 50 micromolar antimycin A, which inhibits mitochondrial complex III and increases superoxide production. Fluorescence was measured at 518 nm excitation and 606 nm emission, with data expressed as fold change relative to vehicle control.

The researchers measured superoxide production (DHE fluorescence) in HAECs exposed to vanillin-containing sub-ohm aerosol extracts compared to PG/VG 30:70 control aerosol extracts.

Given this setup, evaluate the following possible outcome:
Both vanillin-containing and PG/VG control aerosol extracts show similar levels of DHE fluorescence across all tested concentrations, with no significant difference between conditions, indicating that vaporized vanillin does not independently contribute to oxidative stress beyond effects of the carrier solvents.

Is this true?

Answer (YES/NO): NO